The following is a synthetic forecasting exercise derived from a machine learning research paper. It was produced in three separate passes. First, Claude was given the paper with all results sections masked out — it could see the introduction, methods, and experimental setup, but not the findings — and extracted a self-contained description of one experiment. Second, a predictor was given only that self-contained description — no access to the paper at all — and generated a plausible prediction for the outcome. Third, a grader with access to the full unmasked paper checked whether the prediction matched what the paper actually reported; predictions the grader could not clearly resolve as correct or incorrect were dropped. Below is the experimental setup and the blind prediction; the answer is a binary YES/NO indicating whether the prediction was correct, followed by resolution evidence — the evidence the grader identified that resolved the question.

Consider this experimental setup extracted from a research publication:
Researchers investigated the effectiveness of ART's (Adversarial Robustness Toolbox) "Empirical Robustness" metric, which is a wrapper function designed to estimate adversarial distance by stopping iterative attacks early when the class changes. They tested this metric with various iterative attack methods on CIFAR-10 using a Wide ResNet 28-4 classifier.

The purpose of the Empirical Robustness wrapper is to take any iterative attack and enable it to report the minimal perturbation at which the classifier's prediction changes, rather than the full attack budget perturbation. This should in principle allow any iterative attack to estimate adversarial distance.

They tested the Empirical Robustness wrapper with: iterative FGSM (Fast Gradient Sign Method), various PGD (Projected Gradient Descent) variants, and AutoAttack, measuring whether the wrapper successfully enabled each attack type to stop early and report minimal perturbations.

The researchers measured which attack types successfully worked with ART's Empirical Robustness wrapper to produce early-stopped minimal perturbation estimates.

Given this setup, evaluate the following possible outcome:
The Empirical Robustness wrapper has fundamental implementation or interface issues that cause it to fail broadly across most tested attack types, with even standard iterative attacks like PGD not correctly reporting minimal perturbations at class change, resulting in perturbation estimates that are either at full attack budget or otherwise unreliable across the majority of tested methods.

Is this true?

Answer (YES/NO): YES